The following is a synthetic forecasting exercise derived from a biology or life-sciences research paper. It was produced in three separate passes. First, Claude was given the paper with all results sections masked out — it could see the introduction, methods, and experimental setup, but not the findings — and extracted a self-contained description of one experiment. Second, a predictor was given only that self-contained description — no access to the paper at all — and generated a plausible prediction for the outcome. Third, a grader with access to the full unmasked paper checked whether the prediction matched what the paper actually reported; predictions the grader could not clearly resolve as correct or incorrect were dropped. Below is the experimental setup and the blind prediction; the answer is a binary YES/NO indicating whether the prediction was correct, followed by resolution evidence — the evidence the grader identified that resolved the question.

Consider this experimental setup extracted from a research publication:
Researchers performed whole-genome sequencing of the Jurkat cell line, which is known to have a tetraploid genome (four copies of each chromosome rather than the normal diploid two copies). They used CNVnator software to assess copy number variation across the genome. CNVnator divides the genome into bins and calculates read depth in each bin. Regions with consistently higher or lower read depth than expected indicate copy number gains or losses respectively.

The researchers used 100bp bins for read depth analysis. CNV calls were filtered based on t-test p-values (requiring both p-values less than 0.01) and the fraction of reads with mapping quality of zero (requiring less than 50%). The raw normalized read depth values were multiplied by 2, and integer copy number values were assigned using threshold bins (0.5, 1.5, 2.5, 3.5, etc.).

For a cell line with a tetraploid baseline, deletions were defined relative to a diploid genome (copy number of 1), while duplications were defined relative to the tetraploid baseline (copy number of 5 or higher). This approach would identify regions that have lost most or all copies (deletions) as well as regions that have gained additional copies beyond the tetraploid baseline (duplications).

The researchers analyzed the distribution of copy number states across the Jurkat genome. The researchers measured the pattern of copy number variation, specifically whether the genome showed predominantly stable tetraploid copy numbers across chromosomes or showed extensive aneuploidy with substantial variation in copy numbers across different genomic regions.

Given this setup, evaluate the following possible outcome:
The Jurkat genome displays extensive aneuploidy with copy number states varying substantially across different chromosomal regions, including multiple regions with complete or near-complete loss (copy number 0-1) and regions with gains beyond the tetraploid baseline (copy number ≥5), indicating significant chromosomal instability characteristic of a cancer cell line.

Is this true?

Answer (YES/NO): NO